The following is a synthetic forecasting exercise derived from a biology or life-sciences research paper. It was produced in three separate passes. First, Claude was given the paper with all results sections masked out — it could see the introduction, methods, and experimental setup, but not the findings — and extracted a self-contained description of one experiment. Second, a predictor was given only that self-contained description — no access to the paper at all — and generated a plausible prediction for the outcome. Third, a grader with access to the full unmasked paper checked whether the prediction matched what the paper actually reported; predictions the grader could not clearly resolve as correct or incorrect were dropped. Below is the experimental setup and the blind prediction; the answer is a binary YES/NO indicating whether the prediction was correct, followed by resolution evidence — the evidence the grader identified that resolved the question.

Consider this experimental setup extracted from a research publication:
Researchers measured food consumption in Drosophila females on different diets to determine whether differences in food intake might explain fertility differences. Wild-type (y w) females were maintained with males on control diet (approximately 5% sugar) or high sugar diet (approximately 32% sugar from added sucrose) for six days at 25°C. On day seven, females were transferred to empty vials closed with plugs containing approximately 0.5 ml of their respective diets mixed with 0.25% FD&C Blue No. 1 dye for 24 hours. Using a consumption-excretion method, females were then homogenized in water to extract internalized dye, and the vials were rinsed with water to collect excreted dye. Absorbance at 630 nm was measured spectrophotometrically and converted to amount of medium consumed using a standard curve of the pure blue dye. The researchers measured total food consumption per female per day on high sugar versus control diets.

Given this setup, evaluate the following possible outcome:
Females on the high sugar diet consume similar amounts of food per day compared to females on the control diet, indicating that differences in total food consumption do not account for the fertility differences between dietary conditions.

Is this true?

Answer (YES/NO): NO